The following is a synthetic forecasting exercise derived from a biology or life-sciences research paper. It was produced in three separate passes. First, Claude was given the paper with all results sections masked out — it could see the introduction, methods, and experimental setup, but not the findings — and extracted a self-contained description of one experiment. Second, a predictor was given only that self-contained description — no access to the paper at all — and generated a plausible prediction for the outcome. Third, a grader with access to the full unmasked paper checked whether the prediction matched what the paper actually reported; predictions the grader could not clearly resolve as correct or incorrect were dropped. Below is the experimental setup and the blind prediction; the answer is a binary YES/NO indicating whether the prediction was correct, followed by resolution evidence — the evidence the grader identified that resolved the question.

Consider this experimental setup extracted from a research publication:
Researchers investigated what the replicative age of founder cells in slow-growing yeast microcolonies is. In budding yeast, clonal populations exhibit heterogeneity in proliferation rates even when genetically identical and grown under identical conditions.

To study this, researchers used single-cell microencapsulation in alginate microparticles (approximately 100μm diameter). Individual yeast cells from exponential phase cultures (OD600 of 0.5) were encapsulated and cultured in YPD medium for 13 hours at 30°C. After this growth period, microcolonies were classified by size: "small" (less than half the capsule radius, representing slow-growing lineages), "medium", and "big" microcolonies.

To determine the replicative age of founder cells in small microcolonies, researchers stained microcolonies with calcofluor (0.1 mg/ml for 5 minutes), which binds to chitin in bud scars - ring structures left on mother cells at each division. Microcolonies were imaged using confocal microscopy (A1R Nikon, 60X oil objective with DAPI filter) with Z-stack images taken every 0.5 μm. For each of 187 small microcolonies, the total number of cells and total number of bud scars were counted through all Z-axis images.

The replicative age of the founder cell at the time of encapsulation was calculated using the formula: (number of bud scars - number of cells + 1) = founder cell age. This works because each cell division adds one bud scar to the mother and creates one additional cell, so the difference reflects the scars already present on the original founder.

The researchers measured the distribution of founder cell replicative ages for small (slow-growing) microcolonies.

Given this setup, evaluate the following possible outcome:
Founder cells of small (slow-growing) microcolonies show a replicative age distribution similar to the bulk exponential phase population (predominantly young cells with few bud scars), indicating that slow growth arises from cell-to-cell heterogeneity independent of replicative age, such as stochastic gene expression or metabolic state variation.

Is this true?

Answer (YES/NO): NO